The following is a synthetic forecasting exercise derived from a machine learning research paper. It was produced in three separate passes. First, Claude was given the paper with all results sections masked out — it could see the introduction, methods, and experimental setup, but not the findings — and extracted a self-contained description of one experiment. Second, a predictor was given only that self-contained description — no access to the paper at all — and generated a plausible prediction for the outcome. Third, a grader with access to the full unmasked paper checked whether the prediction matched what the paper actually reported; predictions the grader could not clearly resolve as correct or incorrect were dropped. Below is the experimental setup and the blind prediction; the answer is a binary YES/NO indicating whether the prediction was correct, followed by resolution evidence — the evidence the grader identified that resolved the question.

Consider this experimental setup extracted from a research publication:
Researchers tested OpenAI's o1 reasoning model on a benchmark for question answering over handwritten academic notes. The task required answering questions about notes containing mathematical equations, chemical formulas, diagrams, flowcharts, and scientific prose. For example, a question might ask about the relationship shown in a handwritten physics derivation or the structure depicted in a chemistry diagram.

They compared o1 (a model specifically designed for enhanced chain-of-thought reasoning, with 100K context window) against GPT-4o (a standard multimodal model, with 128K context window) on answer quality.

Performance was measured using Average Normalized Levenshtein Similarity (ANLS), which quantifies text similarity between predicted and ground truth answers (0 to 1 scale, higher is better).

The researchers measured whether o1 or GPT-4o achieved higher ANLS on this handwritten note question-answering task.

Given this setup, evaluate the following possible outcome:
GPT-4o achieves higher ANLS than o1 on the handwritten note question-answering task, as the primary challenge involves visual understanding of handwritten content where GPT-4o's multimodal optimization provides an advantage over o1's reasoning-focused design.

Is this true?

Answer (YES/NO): YES